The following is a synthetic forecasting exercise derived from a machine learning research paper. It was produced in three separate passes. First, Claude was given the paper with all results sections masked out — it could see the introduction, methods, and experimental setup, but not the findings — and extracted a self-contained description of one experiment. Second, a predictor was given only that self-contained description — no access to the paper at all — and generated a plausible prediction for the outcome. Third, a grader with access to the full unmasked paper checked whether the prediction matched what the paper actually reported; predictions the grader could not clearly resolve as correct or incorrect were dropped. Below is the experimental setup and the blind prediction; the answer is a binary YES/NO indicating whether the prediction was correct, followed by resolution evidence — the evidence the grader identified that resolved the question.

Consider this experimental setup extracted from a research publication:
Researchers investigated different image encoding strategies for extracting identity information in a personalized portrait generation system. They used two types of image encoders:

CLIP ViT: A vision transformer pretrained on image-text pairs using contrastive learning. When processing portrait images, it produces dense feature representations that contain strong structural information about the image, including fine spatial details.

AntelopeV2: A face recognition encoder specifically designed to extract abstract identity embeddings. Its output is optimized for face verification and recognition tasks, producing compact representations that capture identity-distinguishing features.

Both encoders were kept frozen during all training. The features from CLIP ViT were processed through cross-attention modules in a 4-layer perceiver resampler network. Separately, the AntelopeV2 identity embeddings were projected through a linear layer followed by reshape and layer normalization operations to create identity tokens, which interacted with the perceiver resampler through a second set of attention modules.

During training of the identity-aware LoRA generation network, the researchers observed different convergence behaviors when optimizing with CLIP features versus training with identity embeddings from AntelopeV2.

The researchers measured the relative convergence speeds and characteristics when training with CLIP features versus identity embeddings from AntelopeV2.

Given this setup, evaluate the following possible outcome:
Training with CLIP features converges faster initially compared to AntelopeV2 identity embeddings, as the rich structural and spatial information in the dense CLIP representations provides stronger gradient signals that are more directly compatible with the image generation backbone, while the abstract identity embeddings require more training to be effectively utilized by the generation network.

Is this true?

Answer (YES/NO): YES